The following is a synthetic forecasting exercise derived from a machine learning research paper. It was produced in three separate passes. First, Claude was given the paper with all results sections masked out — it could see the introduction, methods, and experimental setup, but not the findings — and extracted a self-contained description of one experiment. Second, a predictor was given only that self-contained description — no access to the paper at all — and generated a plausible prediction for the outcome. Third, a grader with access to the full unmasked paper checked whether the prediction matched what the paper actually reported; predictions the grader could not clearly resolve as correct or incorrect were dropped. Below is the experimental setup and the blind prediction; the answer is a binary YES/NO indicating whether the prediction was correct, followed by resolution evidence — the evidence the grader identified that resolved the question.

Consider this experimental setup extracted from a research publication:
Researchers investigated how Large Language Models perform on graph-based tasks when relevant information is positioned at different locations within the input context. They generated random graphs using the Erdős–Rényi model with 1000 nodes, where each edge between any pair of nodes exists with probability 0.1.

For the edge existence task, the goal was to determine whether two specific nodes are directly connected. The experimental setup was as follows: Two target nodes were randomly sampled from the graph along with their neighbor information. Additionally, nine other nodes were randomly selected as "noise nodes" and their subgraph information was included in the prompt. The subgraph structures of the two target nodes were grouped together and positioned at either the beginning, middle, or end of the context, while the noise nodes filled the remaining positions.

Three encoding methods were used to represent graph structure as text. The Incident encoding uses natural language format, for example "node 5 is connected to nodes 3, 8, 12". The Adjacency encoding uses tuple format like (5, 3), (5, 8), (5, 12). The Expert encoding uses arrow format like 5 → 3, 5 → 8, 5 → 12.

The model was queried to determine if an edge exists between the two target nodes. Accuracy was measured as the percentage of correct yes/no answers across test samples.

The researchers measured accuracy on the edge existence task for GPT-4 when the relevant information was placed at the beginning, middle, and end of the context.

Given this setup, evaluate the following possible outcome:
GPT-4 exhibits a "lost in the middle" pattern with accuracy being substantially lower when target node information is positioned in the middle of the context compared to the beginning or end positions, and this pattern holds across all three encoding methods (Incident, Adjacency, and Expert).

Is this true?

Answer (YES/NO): YES